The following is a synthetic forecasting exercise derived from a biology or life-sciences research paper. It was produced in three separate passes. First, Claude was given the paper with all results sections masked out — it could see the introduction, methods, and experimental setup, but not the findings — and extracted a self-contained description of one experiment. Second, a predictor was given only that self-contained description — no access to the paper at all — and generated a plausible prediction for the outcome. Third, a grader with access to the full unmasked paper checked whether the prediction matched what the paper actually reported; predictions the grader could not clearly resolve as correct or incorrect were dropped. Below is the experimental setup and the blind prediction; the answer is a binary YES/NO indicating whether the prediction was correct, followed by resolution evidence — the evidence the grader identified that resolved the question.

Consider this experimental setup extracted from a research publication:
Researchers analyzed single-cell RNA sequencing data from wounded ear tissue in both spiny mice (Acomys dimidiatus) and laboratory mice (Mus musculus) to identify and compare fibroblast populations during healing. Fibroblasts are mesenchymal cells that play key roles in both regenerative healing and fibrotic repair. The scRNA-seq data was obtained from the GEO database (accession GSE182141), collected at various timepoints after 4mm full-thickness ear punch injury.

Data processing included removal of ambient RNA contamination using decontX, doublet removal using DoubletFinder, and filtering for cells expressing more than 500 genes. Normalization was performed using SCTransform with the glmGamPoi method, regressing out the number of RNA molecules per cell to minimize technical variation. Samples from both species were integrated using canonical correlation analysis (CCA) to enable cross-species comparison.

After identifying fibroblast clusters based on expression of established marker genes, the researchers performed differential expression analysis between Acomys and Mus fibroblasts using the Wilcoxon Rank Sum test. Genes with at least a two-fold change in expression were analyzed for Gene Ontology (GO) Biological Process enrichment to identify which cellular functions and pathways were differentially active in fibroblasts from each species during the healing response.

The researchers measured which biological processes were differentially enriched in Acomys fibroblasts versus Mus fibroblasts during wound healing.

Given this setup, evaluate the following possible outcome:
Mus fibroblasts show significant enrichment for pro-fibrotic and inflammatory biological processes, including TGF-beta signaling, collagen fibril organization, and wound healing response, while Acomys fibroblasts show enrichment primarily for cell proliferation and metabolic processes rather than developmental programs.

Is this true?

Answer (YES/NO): NO